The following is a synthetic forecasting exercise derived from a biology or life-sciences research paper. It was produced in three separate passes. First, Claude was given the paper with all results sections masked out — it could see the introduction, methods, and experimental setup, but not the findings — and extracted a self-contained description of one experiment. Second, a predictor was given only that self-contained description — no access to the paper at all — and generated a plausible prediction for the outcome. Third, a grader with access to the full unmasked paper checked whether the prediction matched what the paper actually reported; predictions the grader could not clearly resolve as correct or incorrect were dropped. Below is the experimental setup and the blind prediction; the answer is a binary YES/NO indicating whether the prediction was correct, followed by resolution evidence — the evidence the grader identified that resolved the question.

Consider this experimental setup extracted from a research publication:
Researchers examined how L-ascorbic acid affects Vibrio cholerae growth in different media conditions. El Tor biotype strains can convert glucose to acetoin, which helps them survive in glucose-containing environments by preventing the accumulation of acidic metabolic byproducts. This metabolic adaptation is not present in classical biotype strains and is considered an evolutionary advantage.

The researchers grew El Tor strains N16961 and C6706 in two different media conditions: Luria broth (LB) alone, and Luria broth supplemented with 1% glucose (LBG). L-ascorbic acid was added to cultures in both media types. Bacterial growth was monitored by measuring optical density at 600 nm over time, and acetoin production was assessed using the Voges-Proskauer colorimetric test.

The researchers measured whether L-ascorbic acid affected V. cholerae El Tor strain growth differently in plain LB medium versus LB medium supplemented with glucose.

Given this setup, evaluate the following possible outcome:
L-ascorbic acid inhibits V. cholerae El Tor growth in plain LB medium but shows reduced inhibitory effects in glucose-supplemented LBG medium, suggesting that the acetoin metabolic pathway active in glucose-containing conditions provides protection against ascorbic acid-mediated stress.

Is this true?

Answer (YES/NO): NO